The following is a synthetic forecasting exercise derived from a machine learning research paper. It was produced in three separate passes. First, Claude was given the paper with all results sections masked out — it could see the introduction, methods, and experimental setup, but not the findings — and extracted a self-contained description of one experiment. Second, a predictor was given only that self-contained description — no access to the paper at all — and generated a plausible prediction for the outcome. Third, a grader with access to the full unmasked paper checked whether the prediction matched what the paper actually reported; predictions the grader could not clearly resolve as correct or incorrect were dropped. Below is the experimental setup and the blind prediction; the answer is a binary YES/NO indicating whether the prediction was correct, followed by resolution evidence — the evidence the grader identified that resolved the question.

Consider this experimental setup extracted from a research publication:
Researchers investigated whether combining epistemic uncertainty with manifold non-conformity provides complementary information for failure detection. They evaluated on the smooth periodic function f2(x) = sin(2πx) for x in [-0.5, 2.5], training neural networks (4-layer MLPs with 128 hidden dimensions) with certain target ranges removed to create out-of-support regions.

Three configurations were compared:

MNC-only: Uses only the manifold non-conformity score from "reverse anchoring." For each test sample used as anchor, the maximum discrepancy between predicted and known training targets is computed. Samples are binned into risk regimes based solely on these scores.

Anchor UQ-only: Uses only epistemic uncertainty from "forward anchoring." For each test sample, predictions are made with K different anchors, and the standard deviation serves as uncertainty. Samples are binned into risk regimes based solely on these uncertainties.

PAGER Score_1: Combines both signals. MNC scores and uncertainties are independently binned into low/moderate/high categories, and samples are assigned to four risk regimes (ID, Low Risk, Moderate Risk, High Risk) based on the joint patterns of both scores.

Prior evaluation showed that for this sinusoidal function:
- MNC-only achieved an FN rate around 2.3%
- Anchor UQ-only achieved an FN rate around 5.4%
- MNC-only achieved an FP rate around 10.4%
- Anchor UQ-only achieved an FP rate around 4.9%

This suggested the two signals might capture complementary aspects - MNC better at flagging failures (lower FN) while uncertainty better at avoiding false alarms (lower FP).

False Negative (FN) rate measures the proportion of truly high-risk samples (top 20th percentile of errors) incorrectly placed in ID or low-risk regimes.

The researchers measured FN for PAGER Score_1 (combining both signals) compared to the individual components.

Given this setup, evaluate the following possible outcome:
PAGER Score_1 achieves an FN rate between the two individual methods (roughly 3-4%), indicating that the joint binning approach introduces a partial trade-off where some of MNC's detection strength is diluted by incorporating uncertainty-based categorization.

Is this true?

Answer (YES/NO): NO